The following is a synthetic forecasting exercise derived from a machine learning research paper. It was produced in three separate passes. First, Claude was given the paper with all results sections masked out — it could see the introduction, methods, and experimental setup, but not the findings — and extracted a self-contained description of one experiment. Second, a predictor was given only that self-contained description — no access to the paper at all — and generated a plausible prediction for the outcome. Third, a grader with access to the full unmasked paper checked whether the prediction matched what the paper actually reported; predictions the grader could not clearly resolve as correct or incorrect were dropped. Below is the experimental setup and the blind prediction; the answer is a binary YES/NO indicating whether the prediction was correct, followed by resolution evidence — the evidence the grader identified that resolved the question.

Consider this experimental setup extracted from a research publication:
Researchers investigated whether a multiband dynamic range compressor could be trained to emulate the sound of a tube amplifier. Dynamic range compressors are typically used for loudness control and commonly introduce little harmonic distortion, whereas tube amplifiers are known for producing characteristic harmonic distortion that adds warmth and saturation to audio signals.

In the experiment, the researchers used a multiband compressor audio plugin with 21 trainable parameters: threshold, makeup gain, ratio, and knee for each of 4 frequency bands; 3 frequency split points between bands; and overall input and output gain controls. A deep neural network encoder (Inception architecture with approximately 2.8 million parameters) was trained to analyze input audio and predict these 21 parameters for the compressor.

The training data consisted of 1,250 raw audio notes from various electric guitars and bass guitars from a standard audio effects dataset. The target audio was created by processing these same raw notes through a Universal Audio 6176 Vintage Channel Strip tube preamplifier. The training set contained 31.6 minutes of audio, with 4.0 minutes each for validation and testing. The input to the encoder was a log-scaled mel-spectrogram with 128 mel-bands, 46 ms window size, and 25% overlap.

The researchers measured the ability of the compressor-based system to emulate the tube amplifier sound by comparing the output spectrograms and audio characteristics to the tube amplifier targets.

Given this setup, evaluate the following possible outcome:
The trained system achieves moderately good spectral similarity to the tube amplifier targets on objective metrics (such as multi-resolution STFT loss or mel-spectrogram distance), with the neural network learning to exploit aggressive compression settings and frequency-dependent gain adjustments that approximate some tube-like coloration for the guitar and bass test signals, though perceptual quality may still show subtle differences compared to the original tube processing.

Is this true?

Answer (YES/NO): NO